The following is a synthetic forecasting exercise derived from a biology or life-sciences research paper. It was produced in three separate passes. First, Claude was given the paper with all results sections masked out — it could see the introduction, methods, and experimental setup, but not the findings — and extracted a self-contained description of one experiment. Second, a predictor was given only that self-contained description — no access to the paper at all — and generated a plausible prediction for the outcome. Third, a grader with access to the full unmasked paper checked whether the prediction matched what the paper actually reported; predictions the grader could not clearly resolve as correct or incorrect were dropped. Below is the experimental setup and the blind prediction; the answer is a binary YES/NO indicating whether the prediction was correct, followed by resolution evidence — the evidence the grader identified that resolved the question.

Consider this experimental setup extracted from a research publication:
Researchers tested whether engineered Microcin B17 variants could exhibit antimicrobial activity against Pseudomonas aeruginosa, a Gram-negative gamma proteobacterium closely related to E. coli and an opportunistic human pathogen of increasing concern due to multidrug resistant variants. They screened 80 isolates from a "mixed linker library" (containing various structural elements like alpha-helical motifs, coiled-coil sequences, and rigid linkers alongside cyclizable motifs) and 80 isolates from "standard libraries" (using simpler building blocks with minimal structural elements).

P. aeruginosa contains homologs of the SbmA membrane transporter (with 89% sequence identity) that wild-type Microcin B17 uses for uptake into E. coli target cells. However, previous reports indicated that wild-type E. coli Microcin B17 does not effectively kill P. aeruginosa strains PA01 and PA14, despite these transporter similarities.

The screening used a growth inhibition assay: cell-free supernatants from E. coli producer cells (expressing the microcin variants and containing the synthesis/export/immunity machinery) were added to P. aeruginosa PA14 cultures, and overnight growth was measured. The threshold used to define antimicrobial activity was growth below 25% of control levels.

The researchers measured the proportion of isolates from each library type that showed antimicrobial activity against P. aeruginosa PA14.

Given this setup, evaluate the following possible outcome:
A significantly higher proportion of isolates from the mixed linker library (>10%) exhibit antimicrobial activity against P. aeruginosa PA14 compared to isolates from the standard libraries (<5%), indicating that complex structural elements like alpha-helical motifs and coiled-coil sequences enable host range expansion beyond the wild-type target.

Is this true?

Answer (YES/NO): NO